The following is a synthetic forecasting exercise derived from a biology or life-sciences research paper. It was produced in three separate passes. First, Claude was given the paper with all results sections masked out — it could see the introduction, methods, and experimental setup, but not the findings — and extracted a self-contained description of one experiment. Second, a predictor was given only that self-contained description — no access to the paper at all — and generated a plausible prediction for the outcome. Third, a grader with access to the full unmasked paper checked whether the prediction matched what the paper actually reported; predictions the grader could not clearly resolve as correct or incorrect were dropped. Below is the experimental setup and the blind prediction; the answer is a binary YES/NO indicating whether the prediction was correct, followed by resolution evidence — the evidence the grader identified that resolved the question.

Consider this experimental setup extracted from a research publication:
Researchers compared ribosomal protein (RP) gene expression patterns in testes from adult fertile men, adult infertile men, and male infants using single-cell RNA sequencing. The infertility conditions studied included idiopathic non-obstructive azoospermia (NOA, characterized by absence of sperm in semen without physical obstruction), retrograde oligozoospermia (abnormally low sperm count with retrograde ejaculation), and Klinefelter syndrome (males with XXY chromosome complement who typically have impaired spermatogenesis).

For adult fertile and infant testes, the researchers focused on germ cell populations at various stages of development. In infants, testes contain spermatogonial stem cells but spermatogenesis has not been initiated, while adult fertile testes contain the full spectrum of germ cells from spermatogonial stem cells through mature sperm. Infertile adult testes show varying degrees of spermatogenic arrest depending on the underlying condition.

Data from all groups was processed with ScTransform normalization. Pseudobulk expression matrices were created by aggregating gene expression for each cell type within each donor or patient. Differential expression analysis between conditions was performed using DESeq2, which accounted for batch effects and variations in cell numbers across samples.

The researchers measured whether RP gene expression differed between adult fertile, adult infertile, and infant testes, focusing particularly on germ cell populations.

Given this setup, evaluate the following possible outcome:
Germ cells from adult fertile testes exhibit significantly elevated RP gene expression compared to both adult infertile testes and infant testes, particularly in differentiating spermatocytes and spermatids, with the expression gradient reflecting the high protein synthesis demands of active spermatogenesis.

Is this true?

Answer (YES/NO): NO